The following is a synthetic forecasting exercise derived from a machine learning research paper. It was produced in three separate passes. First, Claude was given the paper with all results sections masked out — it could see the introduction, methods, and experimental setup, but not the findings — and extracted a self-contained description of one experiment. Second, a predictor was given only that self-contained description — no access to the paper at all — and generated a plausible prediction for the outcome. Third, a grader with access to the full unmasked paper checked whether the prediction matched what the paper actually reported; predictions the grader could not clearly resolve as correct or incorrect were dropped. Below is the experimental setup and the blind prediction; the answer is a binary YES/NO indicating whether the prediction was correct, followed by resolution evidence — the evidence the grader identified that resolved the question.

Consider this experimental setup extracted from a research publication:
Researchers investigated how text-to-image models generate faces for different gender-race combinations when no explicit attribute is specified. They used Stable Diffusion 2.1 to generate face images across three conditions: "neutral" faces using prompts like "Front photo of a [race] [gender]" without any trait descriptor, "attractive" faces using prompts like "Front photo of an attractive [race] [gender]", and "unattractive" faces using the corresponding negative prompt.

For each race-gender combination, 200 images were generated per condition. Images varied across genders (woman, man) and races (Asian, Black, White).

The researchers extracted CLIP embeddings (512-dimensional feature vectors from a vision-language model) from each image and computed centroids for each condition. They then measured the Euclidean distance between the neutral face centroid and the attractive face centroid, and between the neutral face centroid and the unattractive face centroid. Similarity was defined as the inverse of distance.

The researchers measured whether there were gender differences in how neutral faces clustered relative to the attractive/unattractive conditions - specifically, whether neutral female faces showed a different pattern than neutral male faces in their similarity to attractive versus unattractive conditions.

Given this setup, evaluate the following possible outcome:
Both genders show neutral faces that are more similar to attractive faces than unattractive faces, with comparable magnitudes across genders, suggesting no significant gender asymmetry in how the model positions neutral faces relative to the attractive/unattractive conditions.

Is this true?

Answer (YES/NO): NO